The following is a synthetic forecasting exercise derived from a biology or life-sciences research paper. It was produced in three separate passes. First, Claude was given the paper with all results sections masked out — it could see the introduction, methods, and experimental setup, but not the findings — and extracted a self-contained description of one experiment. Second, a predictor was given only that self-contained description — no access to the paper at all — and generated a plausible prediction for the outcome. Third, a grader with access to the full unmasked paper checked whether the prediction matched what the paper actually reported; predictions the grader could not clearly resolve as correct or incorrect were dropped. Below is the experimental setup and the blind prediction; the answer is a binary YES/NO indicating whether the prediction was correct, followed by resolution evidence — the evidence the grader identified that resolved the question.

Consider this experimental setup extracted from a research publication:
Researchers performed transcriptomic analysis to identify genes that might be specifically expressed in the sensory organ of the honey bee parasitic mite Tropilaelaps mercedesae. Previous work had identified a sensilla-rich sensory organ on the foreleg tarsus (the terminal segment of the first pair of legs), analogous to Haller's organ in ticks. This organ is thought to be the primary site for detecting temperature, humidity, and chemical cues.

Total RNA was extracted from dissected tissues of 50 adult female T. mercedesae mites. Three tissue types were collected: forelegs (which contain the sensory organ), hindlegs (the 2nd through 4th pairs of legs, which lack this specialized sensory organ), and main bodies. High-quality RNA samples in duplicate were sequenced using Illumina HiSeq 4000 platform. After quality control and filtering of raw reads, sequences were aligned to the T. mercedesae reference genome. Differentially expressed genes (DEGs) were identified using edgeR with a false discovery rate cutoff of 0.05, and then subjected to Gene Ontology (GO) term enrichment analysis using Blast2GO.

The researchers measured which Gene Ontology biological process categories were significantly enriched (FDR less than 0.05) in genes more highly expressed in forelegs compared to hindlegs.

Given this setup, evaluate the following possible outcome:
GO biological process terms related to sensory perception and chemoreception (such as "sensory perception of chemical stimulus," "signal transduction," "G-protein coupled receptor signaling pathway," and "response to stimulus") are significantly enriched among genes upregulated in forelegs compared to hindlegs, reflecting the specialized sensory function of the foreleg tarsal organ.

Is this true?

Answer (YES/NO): NO